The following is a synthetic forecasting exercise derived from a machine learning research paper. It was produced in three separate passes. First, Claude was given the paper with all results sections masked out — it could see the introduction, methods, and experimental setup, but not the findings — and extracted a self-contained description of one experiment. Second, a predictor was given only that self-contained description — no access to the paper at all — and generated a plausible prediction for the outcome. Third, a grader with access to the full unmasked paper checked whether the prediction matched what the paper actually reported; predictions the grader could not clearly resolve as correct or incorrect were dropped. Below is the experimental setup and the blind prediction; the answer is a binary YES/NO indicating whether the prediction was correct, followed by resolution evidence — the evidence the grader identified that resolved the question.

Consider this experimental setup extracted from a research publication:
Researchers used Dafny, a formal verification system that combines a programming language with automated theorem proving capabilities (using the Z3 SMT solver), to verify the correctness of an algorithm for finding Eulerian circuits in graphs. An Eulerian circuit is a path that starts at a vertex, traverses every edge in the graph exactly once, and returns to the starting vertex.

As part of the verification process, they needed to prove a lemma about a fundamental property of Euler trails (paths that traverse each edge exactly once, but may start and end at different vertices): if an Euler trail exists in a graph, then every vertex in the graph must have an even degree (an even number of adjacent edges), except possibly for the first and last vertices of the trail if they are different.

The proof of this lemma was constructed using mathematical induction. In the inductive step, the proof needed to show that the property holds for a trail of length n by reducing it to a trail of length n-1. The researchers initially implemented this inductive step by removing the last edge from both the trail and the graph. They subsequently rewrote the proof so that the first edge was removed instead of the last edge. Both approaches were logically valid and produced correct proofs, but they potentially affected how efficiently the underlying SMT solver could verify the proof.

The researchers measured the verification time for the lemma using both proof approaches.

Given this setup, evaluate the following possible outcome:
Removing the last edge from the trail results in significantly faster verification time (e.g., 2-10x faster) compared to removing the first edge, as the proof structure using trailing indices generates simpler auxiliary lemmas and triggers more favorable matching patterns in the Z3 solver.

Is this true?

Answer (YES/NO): NO